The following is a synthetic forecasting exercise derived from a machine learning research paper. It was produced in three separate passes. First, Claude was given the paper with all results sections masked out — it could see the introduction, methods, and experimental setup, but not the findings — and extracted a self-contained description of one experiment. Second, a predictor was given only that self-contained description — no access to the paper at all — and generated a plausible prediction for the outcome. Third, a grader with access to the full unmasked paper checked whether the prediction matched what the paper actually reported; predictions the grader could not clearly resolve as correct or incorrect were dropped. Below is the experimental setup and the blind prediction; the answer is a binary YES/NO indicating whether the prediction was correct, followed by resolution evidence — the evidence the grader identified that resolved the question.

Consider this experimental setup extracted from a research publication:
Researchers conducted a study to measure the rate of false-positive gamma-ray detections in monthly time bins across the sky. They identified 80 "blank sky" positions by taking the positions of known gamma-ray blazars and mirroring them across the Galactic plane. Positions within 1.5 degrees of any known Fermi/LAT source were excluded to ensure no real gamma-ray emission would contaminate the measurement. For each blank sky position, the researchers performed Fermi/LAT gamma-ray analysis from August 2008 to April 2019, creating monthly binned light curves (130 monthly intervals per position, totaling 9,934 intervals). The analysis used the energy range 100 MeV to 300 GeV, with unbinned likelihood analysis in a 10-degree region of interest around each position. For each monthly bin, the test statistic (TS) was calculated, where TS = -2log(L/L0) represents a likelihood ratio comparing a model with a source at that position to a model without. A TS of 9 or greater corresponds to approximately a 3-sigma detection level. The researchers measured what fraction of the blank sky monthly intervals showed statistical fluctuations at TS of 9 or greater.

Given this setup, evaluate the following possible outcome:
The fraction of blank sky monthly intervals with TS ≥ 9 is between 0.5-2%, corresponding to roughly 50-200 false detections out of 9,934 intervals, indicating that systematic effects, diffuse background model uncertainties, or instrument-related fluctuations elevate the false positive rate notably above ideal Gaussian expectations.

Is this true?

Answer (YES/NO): NO